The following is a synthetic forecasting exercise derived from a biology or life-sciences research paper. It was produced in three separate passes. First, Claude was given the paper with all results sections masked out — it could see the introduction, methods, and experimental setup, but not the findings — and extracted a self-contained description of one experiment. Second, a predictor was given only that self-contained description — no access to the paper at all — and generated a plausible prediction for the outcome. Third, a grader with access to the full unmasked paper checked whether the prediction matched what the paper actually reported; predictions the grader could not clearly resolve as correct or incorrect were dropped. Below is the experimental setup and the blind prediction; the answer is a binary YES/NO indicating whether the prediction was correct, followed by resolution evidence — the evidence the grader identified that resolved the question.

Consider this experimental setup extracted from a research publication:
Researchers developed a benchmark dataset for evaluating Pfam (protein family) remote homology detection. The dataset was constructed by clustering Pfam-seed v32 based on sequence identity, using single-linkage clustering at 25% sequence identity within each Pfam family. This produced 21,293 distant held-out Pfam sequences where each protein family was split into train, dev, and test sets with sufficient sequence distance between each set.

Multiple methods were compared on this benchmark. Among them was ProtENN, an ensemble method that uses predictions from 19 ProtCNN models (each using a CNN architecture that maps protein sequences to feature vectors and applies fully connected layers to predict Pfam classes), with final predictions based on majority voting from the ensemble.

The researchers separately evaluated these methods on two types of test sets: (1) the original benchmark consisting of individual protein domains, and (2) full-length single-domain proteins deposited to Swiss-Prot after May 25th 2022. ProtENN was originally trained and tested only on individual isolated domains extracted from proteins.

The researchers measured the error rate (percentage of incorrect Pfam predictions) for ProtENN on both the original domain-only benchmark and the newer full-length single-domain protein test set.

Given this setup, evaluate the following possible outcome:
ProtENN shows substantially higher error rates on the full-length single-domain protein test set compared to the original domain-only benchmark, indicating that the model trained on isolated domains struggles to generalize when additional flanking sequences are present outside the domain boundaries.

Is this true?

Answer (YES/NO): YES